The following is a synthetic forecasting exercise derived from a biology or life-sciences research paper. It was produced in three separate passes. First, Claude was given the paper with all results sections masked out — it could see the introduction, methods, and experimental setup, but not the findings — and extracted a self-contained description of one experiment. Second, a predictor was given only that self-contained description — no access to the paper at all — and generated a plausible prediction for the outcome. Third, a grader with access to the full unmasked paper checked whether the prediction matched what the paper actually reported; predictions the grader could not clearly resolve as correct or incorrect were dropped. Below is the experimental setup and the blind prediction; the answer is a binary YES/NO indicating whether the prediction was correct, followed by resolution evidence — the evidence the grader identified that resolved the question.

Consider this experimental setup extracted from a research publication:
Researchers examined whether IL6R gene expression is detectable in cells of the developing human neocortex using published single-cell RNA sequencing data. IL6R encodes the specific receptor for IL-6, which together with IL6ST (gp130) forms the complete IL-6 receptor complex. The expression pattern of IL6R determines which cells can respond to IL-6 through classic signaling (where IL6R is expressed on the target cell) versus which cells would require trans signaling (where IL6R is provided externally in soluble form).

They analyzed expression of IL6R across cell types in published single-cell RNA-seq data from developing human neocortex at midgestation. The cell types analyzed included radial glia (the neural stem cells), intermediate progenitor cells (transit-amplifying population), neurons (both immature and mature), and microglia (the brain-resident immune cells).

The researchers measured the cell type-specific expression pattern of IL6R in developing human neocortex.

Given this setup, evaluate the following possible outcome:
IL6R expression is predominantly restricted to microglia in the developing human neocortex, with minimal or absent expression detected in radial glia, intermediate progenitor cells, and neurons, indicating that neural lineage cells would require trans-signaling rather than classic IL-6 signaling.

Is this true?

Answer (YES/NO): YES